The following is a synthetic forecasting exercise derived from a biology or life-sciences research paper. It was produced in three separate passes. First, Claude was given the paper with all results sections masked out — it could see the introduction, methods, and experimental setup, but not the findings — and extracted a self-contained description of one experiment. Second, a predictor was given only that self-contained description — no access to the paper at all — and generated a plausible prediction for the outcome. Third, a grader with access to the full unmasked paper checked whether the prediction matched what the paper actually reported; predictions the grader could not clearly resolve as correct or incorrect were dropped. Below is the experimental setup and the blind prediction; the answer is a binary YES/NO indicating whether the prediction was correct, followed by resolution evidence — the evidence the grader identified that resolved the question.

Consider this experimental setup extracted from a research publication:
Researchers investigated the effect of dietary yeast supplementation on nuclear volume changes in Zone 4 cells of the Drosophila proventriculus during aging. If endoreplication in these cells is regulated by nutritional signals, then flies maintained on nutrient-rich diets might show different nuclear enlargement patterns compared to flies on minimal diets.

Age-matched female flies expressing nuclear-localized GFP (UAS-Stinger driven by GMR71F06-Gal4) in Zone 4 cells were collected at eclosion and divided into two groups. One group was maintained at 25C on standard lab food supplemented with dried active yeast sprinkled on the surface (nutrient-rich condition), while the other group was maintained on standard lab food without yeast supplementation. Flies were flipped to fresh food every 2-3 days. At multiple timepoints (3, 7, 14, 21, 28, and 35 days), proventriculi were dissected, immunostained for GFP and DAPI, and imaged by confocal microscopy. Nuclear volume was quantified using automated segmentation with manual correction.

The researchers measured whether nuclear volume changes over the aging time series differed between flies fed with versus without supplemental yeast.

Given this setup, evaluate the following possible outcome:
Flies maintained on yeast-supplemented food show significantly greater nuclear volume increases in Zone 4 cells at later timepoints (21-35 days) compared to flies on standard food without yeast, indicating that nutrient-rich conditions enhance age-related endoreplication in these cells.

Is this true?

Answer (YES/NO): NO